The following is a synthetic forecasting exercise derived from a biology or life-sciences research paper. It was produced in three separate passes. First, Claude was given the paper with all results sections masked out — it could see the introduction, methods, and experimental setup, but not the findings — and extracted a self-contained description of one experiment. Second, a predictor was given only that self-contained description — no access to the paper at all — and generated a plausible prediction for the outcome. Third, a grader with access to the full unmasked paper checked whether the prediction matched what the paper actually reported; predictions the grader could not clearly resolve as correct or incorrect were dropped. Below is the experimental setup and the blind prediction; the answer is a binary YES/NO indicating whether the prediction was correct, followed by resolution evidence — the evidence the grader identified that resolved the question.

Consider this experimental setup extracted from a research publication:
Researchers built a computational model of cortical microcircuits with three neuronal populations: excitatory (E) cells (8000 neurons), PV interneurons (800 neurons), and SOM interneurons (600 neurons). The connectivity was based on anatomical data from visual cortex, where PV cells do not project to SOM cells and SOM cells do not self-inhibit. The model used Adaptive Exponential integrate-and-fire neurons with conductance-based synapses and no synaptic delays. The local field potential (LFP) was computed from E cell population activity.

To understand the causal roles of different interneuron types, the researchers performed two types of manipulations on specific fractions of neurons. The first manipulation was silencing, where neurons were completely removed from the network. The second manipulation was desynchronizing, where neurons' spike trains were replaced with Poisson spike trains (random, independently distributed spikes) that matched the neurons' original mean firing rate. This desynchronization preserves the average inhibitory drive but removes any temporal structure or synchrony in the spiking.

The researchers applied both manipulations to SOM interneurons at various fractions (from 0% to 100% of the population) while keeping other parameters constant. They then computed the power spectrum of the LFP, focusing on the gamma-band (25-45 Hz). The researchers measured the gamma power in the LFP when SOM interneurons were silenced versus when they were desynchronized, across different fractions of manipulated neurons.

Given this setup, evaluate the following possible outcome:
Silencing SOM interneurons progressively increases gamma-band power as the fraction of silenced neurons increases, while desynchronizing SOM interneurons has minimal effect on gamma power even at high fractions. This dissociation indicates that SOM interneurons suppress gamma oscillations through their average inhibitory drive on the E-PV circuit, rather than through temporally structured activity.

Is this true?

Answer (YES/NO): NO